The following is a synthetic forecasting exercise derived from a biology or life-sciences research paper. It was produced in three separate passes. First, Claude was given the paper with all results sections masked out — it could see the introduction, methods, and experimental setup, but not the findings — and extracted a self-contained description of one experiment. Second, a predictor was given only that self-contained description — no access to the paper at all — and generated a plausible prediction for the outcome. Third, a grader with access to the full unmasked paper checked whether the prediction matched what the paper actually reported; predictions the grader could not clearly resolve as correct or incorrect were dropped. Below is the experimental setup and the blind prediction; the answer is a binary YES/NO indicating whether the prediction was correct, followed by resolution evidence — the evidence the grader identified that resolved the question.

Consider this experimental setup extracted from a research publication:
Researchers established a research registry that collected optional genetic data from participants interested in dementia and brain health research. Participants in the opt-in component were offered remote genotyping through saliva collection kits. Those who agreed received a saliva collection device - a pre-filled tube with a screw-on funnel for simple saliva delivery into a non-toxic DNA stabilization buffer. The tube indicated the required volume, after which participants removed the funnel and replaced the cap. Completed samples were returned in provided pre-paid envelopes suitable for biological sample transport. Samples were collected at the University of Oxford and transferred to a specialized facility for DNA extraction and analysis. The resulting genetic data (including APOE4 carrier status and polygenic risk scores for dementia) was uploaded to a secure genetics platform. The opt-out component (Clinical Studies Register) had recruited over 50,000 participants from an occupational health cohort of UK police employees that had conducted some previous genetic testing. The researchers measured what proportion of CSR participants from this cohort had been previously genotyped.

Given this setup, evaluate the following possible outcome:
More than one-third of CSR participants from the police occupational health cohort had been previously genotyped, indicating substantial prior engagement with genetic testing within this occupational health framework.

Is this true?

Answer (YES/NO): YES